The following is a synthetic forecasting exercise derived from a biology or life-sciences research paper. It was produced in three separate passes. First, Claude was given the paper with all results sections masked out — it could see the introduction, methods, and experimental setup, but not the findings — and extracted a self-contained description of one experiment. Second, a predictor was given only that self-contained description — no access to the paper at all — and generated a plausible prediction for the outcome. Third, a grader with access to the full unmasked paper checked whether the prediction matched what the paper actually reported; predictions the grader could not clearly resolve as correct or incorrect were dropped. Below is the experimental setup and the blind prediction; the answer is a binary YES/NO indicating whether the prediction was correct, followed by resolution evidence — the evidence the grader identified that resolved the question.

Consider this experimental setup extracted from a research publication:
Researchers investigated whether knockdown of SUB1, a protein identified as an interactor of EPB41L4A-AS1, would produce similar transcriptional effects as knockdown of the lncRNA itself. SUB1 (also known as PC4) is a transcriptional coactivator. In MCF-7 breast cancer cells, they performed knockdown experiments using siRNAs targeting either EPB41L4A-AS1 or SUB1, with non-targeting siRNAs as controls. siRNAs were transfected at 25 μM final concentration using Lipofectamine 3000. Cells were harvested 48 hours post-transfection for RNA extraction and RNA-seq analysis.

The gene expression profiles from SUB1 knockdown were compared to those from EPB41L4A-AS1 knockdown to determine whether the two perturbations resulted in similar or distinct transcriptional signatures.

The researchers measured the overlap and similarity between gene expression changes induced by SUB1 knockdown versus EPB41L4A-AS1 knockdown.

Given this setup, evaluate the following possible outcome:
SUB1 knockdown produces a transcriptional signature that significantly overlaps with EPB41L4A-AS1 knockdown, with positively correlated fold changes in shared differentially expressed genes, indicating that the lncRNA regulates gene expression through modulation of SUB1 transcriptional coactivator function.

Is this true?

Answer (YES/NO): YES